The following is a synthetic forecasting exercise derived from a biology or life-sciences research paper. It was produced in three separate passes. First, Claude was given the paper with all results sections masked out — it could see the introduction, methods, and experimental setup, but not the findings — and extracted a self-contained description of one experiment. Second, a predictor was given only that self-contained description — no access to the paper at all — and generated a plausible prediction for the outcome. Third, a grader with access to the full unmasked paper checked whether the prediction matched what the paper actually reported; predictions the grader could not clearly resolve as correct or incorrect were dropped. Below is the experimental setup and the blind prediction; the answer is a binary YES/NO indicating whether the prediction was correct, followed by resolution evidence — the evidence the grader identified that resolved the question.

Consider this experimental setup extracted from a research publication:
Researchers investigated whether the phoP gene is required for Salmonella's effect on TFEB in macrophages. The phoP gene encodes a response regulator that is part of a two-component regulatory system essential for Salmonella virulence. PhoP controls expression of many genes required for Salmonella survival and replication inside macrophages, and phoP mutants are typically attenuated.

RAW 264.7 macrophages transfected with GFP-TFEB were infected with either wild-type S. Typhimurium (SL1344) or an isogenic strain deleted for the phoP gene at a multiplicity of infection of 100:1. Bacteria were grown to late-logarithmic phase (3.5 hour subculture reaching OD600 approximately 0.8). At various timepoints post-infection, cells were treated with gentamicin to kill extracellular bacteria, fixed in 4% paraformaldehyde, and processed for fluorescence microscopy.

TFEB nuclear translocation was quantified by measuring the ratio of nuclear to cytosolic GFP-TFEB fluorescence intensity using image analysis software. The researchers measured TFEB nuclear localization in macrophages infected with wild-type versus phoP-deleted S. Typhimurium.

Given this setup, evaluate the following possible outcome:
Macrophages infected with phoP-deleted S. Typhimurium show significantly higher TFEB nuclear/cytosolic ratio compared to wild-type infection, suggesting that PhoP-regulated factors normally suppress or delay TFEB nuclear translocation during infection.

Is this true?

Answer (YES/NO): YES